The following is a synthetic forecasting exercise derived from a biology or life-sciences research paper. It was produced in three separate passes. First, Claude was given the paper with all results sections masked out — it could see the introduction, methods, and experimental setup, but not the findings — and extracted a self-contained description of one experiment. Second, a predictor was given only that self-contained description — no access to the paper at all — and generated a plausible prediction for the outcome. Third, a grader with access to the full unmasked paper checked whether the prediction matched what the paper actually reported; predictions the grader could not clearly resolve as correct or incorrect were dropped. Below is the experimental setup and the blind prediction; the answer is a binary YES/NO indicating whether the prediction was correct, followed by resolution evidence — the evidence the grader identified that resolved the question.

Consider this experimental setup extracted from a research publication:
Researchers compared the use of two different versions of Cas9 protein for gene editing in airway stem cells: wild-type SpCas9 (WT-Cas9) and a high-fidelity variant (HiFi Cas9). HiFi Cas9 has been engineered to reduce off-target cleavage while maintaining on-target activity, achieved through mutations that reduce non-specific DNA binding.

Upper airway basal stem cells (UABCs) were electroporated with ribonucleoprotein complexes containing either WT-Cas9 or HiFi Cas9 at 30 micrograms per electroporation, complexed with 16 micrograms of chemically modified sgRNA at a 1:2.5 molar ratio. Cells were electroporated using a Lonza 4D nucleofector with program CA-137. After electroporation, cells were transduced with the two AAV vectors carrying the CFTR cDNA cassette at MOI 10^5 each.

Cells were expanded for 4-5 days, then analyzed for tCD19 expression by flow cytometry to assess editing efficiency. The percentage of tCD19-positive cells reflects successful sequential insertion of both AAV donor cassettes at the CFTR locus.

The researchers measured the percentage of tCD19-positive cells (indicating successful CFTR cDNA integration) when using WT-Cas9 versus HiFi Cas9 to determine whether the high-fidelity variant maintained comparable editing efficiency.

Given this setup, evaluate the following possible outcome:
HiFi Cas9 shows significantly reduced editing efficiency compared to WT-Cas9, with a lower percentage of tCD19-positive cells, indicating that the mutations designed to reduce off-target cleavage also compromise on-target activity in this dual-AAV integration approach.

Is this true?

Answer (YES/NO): NO